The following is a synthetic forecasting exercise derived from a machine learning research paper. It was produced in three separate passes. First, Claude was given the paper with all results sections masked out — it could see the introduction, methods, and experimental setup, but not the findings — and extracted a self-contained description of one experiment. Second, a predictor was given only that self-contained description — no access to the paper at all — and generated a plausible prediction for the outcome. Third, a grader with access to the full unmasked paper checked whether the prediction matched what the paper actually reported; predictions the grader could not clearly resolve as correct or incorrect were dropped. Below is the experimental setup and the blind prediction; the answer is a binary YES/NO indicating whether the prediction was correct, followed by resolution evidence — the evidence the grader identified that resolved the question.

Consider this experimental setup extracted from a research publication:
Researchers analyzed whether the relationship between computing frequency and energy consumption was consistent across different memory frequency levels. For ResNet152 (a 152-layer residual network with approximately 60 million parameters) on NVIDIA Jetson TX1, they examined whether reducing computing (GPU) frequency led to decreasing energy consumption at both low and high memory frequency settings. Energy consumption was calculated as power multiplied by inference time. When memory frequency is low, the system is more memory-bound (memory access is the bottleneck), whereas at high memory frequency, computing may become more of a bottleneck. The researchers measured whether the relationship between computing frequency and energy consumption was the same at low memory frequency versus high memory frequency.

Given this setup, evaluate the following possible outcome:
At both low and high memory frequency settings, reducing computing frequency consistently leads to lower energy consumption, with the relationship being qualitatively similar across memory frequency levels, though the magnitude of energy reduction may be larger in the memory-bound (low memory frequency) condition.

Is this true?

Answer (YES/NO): NO